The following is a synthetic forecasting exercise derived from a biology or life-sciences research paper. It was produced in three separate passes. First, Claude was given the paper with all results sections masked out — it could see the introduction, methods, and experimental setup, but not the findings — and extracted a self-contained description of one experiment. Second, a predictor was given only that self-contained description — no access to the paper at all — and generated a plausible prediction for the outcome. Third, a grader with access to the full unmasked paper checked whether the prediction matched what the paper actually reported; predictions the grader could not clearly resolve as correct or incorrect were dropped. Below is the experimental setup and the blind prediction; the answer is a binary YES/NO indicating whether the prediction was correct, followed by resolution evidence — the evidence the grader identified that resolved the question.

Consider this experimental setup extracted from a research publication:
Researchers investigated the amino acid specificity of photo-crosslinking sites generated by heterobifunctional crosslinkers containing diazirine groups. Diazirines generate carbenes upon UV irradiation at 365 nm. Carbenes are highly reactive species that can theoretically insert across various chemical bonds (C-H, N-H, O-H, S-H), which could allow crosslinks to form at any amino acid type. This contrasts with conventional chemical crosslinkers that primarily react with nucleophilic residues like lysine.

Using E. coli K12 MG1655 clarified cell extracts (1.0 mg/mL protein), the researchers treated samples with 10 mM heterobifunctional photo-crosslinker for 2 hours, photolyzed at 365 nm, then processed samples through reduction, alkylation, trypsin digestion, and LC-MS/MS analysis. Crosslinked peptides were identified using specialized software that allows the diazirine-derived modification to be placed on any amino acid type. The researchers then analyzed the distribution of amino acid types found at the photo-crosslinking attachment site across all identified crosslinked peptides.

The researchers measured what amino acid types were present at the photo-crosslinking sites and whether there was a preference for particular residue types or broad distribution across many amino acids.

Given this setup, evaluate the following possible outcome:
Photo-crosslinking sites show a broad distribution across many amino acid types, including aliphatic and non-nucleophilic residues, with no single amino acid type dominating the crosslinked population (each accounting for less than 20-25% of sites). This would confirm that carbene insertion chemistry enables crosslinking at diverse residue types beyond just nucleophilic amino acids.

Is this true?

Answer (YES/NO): NO